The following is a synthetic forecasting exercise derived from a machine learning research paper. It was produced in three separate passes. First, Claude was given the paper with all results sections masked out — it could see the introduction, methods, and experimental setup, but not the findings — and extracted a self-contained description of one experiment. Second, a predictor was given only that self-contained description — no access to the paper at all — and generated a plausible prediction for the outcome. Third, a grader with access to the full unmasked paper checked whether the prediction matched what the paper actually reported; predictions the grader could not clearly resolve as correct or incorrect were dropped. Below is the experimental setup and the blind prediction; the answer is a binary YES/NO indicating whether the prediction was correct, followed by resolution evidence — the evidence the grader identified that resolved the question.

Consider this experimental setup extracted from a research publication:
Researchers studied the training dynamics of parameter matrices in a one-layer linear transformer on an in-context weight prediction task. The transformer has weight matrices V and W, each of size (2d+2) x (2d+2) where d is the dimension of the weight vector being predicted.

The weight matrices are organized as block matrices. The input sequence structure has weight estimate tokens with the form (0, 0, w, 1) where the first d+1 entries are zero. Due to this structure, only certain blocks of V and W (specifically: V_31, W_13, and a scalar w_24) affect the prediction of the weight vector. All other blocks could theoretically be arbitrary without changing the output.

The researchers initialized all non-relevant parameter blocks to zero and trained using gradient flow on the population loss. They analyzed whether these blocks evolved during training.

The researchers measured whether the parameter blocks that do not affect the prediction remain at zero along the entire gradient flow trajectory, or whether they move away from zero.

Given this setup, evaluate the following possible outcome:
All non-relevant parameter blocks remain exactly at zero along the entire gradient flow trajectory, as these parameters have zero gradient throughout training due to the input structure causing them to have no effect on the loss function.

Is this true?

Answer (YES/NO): YES